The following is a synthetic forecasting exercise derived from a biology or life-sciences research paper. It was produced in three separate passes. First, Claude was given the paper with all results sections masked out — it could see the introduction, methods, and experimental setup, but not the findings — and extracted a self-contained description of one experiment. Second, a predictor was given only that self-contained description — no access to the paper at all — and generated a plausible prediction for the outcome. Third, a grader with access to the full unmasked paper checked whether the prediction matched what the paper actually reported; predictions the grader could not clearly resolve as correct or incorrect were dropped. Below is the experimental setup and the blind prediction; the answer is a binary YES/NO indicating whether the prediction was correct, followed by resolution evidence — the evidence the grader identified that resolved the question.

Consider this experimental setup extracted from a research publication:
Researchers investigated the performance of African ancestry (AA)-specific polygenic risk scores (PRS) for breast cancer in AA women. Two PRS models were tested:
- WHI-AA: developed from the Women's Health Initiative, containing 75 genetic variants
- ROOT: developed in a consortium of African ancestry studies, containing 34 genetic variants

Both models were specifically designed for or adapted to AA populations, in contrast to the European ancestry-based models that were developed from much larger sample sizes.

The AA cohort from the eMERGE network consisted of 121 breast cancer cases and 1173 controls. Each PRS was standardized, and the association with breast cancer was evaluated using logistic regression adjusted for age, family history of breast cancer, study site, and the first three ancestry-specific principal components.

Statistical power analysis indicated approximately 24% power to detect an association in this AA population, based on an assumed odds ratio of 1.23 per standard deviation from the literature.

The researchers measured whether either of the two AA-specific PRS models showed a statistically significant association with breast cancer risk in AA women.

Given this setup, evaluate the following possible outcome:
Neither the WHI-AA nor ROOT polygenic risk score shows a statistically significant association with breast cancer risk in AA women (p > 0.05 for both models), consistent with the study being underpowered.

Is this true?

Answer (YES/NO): YES